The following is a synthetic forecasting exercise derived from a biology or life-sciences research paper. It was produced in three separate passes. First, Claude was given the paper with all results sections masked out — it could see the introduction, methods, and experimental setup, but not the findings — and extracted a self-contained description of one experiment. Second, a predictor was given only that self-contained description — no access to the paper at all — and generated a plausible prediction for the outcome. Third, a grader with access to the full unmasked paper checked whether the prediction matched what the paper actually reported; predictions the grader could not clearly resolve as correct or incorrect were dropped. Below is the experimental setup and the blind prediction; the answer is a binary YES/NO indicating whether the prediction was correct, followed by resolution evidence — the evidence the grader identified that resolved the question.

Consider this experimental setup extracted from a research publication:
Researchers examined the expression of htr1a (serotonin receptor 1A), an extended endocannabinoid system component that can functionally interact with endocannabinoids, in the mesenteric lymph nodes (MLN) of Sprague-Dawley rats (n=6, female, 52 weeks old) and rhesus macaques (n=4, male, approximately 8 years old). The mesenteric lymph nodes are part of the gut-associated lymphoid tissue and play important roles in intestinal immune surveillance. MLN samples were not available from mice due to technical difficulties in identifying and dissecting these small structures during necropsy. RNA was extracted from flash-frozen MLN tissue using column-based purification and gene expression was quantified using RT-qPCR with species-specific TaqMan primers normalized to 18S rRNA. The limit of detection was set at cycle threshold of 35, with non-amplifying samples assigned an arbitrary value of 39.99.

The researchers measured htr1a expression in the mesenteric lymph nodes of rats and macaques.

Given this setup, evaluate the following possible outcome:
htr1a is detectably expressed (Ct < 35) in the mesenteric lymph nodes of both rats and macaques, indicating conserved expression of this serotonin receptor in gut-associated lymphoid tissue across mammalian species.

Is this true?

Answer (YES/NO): NO